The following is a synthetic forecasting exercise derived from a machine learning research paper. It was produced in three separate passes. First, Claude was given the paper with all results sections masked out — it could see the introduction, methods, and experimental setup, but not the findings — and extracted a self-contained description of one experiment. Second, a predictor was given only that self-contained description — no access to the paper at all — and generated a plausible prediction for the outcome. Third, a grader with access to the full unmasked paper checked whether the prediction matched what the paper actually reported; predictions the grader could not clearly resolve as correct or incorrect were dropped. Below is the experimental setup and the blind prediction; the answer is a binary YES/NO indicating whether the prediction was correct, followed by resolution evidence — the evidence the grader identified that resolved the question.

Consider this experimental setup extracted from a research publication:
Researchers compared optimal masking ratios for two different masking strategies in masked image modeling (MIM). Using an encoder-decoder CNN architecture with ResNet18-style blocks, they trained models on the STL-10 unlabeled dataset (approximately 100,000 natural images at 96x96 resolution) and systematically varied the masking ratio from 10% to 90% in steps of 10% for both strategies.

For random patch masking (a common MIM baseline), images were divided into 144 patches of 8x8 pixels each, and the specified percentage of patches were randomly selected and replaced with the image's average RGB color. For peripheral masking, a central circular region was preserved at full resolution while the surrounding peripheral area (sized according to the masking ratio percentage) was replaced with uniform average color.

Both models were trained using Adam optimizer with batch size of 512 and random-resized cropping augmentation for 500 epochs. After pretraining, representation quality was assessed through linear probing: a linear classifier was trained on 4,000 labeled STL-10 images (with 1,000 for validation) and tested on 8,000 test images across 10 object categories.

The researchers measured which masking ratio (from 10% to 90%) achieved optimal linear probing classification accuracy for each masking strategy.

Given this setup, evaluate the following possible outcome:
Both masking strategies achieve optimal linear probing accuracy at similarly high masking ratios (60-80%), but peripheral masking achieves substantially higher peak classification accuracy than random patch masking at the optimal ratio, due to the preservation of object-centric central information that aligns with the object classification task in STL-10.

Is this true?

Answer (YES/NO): NO